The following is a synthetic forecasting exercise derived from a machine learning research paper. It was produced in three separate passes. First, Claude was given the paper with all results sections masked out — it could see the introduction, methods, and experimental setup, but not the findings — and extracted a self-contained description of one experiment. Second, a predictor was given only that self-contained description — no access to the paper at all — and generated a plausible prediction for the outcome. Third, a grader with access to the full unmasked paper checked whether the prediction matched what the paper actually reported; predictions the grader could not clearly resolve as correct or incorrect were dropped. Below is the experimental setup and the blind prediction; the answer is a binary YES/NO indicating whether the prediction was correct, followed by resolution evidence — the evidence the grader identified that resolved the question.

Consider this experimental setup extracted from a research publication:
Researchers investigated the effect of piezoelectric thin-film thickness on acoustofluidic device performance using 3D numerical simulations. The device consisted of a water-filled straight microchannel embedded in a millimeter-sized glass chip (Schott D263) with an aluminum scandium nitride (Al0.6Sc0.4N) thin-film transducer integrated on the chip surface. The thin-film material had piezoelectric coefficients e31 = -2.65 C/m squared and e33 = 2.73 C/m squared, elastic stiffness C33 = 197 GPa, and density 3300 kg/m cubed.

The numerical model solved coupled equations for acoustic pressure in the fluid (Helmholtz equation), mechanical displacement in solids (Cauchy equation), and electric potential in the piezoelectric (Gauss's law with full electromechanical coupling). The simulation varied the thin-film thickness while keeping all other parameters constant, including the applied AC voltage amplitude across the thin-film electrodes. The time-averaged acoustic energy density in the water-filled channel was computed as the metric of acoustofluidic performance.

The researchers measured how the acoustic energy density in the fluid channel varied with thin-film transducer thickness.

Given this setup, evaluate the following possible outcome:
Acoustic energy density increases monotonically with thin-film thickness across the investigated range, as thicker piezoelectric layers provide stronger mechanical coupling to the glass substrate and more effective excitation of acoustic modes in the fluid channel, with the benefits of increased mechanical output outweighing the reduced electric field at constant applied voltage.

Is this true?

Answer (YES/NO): NO